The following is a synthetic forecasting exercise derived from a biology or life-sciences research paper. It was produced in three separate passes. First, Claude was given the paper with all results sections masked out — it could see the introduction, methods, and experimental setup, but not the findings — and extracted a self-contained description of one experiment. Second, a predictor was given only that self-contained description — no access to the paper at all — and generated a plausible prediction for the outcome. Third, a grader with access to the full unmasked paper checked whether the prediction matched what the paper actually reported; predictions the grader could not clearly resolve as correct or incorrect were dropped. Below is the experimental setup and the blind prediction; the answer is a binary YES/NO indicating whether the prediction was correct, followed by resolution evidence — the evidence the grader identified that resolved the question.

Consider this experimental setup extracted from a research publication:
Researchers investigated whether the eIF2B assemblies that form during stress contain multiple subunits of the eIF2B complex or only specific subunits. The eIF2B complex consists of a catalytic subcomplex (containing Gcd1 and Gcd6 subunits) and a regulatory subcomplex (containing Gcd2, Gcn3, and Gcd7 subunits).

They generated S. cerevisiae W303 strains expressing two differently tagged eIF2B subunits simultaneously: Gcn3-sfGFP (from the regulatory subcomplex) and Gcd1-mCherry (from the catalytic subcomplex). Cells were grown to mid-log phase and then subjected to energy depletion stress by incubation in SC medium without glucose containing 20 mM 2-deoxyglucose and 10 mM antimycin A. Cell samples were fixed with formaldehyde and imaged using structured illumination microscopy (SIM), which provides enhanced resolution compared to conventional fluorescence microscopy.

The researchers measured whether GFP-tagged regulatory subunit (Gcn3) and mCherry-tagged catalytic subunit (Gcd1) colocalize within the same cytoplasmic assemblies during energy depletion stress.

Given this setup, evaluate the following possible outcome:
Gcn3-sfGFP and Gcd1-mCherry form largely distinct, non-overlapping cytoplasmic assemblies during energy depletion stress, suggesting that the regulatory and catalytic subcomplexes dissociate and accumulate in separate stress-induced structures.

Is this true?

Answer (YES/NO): NO